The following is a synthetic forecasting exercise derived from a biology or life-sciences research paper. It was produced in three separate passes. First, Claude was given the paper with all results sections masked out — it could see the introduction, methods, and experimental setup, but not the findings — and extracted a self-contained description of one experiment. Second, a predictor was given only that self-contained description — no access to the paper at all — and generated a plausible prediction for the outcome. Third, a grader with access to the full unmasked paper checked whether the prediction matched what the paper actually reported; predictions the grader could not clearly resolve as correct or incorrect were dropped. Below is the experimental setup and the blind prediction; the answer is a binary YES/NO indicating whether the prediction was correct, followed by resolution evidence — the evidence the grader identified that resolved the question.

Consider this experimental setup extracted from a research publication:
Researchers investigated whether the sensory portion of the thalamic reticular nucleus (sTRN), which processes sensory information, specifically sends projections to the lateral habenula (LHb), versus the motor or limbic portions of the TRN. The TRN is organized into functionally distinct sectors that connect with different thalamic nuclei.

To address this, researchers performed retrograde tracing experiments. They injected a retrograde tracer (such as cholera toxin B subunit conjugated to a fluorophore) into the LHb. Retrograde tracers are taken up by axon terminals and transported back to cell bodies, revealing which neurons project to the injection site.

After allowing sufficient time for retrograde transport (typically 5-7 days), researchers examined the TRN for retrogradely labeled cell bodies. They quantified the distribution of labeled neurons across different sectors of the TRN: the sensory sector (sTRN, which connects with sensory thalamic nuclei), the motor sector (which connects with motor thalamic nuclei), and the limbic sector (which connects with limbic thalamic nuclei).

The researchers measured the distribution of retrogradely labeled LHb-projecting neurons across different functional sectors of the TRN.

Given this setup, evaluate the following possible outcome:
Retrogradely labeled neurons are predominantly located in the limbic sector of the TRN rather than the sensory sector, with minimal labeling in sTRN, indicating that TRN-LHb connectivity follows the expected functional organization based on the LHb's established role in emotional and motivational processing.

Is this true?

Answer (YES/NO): NO